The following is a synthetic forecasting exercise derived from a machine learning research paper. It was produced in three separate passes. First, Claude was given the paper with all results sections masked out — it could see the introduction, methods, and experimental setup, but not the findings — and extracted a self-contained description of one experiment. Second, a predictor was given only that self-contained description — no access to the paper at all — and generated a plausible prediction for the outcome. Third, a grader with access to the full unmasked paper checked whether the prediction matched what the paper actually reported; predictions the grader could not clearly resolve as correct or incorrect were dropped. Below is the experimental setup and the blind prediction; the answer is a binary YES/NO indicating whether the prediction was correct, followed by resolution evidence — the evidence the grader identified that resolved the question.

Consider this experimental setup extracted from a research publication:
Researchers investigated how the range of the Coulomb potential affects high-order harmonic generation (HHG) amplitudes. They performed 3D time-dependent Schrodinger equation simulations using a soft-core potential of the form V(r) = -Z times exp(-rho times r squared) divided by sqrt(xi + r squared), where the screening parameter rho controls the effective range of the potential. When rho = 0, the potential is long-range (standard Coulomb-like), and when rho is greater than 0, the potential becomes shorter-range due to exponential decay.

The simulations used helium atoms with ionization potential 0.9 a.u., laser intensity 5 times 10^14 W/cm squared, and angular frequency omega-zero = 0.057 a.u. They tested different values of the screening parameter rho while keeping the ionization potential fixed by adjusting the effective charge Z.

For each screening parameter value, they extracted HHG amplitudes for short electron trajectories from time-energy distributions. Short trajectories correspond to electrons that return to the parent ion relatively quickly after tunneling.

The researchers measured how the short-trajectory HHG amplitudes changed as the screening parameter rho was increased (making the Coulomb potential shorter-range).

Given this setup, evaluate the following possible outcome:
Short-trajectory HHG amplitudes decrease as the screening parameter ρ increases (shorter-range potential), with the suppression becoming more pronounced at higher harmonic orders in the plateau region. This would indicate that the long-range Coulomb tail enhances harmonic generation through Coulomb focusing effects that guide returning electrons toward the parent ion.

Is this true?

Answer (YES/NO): NO